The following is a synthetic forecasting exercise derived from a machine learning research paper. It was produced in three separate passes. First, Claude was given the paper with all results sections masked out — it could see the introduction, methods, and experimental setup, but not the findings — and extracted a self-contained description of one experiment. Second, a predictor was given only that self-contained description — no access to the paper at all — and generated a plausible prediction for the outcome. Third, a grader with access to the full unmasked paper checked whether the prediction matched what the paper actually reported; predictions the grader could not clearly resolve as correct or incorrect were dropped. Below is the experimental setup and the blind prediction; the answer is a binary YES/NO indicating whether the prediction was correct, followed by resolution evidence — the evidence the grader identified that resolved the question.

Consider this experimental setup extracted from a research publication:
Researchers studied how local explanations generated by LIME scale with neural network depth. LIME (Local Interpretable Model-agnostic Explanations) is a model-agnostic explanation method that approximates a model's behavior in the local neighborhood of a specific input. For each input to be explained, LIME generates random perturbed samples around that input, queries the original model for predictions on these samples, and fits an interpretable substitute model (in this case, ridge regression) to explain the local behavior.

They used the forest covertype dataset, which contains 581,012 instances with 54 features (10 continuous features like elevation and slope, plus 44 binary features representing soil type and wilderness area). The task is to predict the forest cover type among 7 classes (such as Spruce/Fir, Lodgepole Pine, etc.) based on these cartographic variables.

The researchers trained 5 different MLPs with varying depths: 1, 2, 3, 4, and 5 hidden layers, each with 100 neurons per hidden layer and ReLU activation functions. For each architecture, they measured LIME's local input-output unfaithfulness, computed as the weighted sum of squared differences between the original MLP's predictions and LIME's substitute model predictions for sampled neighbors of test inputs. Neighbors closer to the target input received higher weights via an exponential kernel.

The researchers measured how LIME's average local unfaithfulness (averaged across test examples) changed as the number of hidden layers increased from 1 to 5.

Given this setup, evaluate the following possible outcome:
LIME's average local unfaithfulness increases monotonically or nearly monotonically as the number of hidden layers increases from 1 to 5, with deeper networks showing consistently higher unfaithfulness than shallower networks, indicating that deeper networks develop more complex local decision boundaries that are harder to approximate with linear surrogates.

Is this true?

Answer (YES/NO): YES